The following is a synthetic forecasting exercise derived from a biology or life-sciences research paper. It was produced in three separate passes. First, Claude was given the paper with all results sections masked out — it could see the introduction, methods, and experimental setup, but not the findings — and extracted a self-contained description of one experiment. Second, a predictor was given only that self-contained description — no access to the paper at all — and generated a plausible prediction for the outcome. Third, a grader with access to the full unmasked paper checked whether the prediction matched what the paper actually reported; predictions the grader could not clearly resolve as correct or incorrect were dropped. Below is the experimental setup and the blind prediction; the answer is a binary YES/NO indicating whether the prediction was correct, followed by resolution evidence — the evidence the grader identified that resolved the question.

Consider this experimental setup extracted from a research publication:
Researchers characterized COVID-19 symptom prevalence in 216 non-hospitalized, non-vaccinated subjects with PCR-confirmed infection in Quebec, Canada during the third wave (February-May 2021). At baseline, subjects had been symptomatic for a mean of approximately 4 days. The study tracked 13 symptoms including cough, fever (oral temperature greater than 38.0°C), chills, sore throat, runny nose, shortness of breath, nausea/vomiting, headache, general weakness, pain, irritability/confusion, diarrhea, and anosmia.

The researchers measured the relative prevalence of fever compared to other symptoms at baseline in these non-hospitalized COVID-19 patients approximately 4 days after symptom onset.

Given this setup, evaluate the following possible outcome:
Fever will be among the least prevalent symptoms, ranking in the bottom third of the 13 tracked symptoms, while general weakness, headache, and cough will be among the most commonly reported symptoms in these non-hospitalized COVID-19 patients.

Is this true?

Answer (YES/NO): YES